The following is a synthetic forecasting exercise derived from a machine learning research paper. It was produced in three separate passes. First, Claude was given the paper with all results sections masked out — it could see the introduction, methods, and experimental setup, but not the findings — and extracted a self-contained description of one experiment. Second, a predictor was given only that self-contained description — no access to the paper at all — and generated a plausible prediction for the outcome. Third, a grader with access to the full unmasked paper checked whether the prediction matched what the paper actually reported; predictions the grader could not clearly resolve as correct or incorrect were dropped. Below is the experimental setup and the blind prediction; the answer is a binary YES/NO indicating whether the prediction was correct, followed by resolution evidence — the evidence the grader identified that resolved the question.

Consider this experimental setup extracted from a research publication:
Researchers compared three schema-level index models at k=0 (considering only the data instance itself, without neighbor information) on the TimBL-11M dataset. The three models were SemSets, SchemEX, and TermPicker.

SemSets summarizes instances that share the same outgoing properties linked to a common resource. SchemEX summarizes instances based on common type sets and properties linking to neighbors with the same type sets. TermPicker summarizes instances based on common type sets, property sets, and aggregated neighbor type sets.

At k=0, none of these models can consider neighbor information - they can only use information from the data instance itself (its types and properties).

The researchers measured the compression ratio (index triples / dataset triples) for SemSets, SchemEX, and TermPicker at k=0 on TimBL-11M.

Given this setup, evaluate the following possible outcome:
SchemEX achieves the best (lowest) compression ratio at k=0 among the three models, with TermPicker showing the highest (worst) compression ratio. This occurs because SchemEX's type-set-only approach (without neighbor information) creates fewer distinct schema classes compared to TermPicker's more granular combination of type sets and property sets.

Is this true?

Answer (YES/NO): NO